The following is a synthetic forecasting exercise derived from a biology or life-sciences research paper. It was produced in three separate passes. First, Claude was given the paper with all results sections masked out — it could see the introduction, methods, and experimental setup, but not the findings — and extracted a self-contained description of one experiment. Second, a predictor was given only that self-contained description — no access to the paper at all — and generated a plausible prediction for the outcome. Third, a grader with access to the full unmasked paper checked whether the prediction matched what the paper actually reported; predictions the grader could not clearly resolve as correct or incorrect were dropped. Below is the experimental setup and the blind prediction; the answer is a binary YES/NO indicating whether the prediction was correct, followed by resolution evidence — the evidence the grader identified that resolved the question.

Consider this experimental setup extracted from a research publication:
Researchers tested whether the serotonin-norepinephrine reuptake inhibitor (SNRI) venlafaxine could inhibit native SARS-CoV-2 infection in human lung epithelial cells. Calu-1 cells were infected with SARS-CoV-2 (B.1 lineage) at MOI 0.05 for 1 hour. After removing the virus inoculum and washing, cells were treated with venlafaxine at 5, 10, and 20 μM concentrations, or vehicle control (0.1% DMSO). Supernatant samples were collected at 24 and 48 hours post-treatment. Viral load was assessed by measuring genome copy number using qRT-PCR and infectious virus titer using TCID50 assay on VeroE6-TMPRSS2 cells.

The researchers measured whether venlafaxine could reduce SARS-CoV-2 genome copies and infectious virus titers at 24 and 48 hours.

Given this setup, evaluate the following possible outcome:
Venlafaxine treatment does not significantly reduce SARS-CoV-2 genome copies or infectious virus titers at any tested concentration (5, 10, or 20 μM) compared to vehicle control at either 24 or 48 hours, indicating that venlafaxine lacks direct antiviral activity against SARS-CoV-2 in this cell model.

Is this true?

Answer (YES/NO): YES